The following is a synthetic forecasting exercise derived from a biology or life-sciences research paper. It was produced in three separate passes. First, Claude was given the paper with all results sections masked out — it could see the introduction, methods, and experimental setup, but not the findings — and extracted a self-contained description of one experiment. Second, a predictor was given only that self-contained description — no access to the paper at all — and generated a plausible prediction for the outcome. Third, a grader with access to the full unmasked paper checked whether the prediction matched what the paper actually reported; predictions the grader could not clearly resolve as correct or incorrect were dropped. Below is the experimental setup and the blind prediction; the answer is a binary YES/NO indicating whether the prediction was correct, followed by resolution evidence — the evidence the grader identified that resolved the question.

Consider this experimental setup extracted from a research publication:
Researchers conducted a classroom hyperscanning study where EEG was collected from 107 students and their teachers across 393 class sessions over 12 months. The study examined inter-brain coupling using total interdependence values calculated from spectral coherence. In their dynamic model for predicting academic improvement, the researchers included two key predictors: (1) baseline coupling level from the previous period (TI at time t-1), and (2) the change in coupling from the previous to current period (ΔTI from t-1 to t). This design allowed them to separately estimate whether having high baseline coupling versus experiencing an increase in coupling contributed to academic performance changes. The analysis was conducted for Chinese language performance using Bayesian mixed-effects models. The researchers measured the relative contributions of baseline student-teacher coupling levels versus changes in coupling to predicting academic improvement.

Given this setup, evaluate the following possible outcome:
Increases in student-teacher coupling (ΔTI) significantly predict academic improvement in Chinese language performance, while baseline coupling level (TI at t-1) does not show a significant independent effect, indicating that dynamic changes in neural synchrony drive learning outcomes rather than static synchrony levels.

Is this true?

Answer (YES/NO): NO